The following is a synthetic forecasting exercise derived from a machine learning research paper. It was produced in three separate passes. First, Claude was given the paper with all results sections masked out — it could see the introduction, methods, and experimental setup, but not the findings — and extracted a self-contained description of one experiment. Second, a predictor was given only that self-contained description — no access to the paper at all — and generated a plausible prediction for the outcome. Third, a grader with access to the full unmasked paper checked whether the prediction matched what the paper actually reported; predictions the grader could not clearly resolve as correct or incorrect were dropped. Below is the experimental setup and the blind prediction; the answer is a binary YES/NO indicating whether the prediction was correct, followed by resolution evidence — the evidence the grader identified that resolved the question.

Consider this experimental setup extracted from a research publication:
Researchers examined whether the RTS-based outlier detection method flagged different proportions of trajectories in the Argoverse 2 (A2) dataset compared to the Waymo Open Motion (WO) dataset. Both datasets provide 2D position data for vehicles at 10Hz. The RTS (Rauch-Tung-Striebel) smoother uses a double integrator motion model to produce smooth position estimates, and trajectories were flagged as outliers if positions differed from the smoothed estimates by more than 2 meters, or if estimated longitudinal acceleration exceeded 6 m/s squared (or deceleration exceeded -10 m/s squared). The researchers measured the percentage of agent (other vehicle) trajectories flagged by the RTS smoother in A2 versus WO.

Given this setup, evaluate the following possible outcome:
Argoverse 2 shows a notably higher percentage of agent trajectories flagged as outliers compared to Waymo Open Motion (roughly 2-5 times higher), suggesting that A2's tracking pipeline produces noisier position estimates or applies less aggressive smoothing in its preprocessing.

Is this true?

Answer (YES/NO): NO